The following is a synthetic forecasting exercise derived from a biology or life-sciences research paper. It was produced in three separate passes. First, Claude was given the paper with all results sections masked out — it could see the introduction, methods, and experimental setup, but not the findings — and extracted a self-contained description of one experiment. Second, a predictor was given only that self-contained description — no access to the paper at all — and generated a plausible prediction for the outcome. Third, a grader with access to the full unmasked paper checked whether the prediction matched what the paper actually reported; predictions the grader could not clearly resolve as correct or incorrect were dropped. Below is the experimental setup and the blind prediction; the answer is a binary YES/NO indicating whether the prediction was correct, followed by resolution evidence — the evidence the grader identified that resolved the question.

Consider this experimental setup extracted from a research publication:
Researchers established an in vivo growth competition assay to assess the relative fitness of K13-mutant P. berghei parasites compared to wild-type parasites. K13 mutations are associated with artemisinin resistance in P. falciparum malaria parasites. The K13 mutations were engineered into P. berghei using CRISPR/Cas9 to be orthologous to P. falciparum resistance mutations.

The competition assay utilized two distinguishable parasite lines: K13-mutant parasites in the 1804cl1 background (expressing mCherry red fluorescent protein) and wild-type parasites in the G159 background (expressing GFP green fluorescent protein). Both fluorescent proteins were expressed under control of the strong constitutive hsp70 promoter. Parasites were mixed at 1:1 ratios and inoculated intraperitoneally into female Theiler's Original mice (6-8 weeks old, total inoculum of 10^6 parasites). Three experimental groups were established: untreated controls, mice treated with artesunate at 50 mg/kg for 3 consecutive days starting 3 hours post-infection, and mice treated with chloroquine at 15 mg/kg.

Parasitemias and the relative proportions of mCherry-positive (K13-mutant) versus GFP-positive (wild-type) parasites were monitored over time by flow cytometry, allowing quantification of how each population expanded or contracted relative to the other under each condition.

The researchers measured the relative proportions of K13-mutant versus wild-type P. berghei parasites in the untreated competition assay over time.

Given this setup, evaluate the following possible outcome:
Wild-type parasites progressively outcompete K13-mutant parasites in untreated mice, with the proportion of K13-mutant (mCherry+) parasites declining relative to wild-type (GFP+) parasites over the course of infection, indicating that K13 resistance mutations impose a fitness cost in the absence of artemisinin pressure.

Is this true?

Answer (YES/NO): NO